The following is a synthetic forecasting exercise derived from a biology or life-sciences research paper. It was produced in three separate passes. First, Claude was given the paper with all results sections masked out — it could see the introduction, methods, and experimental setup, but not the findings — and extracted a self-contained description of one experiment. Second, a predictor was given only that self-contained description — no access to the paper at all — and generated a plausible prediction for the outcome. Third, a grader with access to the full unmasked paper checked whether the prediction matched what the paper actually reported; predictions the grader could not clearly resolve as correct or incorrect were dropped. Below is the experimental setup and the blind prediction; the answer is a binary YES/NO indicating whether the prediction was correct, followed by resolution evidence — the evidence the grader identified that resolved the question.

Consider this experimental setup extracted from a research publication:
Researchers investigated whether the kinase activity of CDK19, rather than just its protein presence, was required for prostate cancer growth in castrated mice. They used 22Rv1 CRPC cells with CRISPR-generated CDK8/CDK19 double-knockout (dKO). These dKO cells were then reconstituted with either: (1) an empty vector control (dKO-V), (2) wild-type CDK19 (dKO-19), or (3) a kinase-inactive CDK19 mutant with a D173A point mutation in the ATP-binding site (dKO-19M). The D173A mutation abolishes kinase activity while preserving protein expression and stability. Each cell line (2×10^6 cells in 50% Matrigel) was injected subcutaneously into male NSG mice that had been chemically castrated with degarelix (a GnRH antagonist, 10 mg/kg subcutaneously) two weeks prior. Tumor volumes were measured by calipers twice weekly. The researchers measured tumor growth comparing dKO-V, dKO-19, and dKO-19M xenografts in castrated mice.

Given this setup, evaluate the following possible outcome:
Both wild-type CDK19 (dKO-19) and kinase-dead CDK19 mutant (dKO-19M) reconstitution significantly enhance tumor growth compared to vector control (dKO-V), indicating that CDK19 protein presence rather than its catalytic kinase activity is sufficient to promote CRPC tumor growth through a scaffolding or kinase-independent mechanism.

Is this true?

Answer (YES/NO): NO